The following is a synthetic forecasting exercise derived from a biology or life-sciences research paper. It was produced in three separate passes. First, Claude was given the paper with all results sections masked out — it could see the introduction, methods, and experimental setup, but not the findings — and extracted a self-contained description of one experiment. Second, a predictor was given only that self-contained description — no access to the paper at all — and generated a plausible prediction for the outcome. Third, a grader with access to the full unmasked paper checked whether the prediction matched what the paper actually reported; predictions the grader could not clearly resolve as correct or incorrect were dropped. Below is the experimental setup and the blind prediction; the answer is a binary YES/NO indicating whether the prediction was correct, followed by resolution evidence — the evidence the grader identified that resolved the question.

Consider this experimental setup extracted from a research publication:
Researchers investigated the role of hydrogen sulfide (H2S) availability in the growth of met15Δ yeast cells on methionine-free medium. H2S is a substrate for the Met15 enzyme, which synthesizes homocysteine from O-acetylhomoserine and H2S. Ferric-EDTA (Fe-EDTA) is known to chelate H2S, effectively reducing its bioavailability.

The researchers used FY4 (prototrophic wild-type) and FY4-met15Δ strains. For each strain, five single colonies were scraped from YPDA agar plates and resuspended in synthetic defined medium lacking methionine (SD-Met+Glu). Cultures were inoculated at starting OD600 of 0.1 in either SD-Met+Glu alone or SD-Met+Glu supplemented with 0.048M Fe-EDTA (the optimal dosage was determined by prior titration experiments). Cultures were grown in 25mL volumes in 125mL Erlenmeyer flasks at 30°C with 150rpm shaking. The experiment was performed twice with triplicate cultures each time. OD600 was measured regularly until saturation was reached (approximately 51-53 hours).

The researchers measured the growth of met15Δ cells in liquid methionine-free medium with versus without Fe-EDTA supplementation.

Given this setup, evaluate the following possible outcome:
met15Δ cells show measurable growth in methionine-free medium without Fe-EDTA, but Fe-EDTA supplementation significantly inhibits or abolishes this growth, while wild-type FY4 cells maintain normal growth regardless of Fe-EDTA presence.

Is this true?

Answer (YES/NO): NO